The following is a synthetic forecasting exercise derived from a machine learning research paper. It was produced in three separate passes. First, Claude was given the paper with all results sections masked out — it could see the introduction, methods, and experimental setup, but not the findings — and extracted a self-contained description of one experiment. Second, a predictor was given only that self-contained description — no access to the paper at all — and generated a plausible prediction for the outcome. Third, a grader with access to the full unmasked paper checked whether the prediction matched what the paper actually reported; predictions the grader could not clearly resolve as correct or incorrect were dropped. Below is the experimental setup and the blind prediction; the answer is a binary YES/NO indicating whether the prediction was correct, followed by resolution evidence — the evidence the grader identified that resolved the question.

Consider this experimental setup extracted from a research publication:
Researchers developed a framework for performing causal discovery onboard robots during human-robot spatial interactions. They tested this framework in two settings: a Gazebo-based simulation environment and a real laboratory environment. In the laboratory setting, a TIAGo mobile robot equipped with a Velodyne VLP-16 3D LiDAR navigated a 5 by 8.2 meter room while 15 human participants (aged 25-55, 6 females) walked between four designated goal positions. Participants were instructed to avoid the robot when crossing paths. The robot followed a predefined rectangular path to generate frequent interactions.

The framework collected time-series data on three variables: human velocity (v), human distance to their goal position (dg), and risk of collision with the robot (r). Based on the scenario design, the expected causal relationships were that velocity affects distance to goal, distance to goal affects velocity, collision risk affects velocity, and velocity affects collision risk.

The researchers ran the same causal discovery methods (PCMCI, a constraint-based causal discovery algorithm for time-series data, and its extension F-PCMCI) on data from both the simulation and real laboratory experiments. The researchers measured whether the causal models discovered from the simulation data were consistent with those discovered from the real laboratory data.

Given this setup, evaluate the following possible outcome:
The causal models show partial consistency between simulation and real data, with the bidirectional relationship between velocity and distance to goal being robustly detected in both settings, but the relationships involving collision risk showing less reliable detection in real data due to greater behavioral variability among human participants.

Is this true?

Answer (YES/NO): NO